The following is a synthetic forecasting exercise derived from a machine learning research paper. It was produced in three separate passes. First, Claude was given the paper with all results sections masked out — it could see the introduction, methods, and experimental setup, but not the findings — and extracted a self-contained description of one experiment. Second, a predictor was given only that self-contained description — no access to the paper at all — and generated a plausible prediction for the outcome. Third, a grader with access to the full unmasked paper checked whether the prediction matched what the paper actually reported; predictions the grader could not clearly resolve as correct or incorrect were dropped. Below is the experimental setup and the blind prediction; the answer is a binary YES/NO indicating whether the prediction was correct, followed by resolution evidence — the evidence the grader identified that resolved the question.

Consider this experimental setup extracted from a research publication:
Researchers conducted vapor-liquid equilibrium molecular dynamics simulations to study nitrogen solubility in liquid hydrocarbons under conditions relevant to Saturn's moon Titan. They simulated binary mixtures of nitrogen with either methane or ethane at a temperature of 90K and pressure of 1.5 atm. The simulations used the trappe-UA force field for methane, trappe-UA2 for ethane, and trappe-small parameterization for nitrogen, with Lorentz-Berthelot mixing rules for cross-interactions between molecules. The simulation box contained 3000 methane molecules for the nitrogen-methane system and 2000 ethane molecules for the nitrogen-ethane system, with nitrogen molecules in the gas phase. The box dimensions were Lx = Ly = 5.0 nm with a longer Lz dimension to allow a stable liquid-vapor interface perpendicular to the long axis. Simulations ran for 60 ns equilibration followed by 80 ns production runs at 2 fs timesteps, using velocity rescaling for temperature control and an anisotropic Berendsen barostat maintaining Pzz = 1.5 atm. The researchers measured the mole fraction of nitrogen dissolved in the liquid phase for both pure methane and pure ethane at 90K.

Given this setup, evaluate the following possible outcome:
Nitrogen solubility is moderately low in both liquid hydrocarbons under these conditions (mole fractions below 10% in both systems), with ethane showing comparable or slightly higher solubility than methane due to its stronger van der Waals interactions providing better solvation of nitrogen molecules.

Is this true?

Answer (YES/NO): NO